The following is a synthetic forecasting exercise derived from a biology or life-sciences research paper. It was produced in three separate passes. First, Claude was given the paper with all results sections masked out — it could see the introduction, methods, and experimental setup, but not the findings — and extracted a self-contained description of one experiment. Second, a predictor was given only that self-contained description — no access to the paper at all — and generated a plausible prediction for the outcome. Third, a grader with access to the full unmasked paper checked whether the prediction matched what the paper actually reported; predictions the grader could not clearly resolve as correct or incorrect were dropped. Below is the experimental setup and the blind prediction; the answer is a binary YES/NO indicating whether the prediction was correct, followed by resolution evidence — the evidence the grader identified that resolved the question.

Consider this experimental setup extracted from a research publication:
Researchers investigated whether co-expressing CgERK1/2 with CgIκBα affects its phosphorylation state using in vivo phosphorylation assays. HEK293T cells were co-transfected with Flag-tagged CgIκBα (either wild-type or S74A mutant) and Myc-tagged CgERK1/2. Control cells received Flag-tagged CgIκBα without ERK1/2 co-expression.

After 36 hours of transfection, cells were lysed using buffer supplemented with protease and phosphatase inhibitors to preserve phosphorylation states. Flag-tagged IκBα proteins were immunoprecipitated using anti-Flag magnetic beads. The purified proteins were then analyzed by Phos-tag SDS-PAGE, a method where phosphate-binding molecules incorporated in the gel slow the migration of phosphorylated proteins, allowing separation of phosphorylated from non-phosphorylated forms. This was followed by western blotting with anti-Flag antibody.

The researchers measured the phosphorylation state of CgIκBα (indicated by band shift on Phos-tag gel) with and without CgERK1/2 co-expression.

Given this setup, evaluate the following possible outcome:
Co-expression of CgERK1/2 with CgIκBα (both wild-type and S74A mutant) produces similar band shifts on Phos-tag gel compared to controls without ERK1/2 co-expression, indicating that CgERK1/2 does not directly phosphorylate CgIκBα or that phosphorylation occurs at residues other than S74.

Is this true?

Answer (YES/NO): NO